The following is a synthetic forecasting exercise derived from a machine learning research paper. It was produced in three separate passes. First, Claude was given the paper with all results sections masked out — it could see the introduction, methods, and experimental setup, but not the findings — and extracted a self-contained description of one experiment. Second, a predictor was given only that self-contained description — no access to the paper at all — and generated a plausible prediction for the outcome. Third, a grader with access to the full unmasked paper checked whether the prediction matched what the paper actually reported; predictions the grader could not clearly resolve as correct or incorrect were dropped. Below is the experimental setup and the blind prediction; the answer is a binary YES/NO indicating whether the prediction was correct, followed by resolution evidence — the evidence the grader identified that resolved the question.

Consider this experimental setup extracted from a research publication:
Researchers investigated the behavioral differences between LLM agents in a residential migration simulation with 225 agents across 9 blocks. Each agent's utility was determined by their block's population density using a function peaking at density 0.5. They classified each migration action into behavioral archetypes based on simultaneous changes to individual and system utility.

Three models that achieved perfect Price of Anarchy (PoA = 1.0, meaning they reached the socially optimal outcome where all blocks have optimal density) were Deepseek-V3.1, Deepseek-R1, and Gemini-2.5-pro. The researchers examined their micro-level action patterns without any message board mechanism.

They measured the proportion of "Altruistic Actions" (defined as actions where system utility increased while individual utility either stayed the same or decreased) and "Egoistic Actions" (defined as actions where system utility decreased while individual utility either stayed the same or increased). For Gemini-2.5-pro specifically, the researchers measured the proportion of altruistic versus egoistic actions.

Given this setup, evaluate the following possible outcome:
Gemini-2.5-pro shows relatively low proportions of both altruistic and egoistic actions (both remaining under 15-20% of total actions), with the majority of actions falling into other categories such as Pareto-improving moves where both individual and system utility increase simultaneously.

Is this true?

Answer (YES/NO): NO